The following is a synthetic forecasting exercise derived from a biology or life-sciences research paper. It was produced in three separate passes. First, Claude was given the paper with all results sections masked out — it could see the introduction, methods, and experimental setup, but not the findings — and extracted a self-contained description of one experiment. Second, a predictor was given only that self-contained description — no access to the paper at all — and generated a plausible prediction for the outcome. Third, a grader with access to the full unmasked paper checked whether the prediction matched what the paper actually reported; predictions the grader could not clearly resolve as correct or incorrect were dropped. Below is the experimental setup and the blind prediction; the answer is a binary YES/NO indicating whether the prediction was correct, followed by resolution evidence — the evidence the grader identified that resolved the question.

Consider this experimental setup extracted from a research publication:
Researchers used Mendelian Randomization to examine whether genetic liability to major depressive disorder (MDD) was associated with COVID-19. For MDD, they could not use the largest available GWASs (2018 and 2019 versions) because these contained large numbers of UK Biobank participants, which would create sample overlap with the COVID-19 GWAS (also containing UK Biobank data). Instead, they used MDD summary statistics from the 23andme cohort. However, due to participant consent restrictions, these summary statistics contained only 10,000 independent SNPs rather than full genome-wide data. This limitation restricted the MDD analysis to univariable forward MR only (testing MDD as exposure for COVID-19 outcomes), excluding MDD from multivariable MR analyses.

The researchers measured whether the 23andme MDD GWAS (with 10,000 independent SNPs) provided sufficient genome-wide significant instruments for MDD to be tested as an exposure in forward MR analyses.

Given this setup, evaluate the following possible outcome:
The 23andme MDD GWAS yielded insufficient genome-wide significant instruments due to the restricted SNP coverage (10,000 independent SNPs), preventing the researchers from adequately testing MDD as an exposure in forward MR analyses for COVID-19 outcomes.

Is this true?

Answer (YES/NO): NO